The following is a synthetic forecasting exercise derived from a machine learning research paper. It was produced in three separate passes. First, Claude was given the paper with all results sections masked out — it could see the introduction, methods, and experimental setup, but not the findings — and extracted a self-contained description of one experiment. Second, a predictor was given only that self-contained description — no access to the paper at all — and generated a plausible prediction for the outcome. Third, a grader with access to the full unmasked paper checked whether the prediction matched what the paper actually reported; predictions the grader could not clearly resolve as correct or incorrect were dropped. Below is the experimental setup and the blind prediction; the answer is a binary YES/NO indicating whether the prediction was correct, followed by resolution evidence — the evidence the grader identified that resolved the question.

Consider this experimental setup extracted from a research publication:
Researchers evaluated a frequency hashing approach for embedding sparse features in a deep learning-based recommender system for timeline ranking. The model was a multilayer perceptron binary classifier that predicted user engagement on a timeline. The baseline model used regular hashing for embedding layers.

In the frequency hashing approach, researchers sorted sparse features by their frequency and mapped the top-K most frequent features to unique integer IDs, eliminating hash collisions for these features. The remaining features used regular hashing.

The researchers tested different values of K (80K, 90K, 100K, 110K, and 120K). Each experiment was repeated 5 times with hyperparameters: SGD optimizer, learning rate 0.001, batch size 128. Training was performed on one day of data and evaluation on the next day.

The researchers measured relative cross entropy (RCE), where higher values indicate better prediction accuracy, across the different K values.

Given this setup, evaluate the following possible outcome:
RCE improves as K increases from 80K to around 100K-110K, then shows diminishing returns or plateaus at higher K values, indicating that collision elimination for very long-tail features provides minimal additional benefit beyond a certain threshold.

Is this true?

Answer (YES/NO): YES